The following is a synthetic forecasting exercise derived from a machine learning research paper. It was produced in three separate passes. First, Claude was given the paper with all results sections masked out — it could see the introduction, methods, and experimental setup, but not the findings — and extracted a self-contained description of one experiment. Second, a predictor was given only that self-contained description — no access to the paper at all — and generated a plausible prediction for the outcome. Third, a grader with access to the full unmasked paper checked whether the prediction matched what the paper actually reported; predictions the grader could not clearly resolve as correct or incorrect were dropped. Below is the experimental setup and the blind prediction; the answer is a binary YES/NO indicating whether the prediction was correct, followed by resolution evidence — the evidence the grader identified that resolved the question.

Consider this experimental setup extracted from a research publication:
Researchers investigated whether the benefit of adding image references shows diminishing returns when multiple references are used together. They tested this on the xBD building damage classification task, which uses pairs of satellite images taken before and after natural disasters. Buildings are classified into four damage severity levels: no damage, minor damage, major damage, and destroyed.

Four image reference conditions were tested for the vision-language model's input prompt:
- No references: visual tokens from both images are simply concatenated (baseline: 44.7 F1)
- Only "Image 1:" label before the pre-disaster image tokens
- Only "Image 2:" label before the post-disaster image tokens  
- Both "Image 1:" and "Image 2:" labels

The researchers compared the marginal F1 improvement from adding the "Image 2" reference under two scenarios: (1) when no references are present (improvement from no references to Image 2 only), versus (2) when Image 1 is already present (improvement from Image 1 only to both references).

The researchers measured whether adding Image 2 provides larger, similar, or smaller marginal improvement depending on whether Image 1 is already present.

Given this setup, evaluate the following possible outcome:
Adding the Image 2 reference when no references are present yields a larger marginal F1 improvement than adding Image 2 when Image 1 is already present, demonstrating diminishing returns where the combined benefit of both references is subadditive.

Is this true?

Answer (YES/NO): YES